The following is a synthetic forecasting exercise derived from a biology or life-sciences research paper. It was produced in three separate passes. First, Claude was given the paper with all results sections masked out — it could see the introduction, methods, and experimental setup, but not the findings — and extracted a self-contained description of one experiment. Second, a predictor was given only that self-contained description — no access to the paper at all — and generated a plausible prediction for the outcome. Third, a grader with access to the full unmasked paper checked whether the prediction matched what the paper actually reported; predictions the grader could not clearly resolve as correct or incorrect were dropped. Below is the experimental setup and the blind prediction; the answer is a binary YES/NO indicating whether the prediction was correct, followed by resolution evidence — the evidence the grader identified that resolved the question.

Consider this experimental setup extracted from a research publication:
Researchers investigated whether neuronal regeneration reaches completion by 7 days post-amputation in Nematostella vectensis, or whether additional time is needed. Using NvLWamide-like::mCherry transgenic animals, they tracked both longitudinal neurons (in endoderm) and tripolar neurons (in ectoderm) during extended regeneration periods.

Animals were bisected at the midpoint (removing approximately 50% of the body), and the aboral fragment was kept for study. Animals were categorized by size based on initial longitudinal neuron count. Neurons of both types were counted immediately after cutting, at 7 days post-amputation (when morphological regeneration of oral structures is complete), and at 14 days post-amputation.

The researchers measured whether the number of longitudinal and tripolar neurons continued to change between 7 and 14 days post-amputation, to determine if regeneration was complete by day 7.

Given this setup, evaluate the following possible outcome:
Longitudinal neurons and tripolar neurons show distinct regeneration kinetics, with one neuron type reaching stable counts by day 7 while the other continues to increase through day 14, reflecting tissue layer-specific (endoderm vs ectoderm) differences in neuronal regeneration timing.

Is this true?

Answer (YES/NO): NO